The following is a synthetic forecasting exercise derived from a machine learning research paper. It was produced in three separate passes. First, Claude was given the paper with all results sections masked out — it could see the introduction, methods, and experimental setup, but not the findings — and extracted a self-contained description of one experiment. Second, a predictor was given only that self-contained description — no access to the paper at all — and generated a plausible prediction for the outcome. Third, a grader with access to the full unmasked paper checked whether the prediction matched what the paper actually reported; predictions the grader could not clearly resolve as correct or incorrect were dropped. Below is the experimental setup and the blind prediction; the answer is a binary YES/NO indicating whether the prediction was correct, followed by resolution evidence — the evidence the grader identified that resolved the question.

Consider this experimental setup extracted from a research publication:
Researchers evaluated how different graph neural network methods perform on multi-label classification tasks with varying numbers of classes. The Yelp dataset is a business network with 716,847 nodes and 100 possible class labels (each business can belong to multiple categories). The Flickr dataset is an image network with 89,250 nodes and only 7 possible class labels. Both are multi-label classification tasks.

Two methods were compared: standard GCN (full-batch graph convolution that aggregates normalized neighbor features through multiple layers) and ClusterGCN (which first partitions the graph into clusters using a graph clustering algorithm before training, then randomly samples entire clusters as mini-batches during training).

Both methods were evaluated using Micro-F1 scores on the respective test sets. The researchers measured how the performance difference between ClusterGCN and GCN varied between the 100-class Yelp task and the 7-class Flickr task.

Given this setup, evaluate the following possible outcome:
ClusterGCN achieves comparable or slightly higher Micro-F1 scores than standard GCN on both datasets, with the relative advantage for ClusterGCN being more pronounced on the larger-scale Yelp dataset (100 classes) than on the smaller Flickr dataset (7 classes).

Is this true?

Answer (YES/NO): NO